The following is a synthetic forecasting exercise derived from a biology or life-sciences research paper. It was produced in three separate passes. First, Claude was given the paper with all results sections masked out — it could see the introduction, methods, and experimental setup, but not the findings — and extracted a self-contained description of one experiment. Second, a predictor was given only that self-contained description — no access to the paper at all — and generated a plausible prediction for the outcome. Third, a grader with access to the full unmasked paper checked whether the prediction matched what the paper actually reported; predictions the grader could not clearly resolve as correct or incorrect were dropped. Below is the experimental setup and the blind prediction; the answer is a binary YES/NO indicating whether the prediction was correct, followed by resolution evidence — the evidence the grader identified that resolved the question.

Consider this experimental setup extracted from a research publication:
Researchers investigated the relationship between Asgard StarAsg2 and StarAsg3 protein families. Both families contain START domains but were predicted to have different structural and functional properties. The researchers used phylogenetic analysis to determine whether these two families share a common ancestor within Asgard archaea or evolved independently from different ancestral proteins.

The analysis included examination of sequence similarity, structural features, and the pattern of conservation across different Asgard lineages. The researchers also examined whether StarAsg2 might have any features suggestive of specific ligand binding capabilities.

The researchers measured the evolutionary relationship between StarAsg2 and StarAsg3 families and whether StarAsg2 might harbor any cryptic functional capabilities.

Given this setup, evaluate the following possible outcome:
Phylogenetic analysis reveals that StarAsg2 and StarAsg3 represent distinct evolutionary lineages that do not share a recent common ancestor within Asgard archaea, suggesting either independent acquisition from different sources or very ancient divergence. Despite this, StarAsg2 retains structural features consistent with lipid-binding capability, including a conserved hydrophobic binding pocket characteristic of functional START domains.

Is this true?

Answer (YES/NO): NO